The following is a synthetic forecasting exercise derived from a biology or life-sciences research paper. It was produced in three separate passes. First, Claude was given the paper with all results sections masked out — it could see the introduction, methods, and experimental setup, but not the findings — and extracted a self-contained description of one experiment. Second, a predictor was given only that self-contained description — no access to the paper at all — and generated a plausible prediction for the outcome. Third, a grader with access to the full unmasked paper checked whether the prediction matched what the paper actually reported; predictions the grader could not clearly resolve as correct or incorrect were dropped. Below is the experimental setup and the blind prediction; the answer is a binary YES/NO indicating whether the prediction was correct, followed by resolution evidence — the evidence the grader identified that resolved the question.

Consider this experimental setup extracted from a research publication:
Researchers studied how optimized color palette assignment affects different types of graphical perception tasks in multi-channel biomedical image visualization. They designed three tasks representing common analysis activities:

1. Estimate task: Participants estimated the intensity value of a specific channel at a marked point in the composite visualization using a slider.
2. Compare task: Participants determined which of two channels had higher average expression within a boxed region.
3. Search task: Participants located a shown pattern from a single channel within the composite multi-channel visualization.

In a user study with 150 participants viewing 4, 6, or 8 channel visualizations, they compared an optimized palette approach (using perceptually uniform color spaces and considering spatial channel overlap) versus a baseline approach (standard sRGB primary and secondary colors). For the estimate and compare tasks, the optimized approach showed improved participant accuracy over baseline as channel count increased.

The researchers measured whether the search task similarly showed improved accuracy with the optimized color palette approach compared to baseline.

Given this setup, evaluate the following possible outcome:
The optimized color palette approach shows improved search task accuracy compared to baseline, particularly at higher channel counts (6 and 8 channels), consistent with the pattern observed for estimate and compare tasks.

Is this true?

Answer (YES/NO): NO